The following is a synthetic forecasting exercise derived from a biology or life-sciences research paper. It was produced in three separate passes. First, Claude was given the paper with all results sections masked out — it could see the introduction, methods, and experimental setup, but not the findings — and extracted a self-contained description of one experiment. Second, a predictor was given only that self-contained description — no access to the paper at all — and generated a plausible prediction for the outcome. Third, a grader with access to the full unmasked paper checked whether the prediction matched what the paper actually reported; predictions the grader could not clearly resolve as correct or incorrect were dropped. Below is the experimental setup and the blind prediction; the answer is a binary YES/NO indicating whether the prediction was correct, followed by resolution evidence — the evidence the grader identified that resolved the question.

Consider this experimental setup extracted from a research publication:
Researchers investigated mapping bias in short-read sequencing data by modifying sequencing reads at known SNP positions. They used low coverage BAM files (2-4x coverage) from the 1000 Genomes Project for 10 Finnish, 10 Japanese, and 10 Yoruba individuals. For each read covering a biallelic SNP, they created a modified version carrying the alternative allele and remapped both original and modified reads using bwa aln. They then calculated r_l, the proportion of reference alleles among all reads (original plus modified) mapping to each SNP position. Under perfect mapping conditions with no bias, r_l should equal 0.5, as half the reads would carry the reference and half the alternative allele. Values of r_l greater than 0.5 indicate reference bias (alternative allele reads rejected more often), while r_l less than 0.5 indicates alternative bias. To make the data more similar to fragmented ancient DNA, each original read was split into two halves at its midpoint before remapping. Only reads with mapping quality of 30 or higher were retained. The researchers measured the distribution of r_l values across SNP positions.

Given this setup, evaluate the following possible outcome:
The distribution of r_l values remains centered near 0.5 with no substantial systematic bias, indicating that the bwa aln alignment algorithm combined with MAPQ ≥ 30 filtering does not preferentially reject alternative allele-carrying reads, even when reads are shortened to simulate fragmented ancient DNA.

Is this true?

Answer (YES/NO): NO